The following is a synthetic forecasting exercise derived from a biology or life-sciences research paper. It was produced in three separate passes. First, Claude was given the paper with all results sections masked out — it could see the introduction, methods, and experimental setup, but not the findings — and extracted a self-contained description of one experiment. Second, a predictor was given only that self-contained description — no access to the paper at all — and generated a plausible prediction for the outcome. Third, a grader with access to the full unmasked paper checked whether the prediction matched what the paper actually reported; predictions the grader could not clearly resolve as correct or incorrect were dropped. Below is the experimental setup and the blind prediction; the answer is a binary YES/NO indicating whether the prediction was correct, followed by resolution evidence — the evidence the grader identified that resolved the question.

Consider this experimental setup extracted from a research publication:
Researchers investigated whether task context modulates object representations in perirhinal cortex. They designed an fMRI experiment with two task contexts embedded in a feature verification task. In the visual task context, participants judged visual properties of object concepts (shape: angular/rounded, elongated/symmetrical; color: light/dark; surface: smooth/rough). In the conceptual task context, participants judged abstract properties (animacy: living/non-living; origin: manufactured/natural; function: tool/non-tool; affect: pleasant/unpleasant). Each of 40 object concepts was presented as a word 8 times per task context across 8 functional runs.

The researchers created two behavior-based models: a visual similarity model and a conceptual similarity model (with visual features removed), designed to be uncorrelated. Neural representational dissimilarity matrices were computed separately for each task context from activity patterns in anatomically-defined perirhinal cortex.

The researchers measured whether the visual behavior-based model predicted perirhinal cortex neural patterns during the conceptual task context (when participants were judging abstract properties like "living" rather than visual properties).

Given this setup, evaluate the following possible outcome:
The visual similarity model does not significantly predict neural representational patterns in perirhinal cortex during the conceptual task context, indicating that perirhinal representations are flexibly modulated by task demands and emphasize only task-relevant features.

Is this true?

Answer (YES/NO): NO